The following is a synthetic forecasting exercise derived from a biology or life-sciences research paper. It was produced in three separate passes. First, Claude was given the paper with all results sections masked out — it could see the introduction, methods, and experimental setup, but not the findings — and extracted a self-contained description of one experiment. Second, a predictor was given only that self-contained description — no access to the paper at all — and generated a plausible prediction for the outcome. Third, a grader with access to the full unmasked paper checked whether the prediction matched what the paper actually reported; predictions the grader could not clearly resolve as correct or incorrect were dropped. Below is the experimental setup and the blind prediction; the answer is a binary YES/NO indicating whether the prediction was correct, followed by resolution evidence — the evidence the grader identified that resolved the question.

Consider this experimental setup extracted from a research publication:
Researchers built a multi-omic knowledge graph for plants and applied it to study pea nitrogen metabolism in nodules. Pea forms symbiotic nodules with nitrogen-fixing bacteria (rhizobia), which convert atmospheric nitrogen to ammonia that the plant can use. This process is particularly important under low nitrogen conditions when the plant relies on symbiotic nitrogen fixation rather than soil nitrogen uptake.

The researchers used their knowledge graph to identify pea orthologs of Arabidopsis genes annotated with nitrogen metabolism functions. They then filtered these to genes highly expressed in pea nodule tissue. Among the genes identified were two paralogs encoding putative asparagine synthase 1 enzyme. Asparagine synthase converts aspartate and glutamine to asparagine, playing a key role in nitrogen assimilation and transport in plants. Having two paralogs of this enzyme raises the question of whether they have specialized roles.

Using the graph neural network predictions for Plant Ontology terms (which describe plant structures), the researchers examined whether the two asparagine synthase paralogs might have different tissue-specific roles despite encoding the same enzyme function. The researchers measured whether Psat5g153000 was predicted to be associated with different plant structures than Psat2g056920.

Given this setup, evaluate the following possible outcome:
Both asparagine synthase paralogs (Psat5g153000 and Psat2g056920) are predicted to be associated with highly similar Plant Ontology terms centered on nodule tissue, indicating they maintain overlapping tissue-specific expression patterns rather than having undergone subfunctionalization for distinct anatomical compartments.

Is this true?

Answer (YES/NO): NO